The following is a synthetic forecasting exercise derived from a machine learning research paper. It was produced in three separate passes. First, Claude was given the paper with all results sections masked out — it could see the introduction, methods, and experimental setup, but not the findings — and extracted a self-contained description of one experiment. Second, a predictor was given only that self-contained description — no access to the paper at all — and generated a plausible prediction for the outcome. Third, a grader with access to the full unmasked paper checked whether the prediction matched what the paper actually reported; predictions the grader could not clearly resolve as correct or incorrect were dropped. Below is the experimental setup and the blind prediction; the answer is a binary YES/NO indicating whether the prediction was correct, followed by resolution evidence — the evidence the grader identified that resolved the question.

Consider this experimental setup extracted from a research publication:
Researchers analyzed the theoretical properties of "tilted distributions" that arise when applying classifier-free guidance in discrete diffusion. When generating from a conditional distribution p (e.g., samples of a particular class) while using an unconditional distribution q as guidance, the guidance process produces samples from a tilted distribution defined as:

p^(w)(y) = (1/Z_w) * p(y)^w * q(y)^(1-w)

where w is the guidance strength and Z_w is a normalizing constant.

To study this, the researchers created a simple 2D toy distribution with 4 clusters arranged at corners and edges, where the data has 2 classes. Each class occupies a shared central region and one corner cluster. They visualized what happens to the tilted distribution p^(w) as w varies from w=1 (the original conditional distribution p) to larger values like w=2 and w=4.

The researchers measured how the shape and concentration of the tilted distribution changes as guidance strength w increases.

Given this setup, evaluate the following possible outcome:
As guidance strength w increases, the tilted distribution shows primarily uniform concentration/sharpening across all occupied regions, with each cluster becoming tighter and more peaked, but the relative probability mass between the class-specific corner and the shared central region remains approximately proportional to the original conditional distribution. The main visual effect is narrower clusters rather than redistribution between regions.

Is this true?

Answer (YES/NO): NO